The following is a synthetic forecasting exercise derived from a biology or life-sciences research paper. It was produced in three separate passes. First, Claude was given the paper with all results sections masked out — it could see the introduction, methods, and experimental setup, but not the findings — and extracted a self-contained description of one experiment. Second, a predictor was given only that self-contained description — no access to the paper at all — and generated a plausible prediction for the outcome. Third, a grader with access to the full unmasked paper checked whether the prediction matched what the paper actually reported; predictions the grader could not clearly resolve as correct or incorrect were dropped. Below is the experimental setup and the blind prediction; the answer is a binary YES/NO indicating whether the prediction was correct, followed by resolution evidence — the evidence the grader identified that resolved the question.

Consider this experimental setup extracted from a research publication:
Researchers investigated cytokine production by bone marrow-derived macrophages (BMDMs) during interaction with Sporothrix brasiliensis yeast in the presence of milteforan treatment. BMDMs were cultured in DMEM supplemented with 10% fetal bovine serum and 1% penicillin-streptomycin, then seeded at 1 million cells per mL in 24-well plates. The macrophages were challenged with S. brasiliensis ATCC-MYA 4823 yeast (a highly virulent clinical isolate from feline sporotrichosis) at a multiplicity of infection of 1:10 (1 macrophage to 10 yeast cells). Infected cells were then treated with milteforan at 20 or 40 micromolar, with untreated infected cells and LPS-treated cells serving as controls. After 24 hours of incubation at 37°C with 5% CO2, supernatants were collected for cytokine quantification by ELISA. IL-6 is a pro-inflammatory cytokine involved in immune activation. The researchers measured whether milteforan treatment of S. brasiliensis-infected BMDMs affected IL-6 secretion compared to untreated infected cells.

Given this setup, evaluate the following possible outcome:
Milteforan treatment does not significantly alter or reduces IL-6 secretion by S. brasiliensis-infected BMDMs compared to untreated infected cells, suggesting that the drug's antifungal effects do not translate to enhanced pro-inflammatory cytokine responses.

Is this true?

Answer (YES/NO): YES